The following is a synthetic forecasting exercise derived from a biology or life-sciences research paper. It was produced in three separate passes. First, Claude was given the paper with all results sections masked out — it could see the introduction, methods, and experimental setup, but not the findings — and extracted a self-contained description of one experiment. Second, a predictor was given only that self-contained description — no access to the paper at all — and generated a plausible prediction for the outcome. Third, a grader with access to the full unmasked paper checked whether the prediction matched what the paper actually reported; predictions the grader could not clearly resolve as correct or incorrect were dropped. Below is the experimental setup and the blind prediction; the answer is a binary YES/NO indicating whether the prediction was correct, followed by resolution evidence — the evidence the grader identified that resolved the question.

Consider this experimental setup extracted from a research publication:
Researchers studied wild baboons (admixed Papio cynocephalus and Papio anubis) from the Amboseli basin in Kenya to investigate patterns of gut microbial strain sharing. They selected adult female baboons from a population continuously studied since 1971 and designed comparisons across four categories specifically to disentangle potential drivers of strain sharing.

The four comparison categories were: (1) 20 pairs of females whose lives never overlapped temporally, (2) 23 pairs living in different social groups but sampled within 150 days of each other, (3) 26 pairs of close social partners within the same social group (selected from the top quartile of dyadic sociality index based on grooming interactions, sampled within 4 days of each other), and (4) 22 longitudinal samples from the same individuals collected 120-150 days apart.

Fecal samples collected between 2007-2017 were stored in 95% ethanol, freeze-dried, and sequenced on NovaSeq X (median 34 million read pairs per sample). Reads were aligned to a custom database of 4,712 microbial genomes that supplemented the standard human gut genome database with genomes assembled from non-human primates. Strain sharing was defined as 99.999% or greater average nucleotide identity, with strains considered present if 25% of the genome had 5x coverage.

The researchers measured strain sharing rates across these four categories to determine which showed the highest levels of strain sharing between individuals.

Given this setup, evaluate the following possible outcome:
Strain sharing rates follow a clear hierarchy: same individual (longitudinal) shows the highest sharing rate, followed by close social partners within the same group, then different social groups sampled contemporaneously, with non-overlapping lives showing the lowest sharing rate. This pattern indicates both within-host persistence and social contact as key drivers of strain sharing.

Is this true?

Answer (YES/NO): NO